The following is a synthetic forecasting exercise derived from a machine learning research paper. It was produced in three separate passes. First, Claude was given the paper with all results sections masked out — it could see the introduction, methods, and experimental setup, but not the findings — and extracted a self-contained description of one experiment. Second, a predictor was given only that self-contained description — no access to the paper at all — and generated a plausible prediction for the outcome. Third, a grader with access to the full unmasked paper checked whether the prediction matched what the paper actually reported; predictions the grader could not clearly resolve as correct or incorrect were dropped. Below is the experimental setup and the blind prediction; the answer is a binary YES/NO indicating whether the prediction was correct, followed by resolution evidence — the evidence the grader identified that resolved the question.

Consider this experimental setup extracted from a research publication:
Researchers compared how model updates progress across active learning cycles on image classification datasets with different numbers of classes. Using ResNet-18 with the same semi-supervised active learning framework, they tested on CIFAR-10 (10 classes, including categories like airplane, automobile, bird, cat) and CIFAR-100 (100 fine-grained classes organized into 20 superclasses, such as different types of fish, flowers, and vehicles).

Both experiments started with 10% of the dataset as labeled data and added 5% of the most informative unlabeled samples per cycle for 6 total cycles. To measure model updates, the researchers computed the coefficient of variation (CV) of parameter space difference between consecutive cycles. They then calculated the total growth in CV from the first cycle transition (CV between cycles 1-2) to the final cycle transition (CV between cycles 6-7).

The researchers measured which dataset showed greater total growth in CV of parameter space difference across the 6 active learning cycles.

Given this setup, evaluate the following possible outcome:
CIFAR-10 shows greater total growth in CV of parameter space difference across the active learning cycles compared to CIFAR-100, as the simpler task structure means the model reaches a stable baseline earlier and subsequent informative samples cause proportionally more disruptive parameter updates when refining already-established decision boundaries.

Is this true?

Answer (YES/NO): NO